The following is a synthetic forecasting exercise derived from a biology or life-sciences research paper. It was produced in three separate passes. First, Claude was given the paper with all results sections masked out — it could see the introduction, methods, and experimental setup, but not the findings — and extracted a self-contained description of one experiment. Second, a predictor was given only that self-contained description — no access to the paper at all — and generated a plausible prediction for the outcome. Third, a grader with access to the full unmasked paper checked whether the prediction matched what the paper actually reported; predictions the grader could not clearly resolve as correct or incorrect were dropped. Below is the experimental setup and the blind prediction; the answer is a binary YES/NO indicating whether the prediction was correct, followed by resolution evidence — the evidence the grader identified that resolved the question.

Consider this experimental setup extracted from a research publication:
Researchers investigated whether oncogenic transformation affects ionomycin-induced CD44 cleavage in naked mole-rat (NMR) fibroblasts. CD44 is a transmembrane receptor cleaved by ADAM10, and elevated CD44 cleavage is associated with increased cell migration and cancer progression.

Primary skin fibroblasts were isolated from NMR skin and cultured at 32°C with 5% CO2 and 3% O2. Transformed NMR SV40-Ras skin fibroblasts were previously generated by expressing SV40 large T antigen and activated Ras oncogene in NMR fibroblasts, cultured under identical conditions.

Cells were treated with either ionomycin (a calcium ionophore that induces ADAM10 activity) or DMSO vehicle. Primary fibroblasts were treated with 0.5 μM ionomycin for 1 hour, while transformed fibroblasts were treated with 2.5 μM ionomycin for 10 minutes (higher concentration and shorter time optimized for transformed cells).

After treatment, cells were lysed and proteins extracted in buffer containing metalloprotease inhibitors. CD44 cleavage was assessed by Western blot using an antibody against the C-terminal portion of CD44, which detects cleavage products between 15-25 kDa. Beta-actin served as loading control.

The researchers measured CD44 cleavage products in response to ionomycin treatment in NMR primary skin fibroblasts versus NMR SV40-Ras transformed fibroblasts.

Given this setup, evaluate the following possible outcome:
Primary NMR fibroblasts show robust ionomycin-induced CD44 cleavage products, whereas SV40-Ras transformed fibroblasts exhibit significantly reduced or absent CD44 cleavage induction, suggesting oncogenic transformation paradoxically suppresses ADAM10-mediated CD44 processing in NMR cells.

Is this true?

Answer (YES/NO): NO